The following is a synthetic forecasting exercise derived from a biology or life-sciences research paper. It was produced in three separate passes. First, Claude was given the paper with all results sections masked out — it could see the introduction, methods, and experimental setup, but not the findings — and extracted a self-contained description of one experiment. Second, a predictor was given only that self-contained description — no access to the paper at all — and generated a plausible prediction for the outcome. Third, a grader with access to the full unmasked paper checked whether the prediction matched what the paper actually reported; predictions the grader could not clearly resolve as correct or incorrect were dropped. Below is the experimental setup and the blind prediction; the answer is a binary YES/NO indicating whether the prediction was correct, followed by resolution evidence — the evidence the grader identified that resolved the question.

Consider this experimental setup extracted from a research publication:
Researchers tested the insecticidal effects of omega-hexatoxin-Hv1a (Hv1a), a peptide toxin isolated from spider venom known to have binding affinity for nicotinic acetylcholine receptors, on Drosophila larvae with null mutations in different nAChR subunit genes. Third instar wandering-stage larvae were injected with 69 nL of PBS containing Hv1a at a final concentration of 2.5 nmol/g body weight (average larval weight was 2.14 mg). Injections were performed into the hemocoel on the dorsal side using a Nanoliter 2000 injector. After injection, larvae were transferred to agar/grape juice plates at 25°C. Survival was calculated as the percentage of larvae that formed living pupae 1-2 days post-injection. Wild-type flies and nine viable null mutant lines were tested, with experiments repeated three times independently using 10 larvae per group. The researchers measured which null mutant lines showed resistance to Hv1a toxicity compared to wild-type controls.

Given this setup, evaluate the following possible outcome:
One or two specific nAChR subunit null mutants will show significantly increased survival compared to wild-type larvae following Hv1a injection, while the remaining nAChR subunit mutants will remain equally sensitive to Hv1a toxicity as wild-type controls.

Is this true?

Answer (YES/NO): YES